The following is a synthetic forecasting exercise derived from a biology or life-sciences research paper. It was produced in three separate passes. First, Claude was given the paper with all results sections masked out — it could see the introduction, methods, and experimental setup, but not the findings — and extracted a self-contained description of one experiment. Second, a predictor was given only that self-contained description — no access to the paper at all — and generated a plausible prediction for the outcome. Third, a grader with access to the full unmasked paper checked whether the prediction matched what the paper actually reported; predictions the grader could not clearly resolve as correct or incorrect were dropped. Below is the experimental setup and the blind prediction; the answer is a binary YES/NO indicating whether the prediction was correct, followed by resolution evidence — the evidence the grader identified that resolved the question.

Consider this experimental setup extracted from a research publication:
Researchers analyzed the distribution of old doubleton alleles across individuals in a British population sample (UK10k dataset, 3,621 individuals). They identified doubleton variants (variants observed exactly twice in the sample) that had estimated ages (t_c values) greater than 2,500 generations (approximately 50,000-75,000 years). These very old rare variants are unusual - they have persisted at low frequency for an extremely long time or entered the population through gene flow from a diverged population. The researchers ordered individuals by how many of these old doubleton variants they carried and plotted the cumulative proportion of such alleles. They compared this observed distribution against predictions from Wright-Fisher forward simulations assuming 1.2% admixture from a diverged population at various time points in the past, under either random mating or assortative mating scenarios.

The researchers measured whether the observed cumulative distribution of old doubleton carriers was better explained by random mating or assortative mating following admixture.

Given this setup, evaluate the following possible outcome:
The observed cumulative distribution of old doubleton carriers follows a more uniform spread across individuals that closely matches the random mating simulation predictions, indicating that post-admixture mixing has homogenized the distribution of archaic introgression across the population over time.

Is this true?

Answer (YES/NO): NO